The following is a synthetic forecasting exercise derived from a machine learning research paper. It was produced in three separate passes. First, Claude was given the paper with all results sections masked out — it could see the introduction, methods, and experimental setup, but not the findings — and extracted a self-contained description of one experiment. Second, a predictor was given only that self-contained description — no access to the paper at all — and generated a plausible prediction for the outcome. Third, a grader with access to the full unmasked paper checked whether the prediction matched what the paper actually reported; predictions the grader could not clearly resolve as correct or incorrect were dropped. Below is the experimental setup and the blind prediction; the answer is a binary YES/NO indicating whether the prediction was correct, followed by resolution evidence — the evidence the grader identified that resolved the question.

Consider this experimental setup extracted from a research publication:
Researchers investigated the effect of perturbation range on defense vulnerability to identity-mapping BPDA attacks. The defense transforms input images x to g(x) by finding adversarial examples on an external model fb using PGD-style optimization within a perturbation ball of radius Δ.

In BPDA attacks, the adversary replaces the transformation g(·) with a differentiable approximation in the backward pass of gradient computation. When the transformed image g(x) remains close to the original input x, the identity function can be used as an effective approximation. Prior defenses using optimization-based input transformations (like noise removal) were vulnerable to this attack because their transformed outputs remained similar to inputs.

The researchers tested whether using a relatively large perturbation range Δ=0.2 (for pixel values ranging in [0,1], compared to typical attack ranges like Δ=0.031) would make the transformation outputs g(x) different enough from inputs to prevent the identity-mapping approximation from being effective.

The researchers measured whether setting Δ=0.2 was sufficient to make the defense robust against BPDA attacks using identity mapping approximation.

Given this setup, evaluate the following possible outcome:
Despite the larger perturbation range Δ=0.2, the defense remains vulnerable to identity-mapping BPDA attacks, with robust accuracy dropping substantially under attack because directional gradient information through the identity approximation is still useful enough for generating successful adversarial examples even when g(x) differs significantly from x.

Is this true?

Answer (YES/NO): NO